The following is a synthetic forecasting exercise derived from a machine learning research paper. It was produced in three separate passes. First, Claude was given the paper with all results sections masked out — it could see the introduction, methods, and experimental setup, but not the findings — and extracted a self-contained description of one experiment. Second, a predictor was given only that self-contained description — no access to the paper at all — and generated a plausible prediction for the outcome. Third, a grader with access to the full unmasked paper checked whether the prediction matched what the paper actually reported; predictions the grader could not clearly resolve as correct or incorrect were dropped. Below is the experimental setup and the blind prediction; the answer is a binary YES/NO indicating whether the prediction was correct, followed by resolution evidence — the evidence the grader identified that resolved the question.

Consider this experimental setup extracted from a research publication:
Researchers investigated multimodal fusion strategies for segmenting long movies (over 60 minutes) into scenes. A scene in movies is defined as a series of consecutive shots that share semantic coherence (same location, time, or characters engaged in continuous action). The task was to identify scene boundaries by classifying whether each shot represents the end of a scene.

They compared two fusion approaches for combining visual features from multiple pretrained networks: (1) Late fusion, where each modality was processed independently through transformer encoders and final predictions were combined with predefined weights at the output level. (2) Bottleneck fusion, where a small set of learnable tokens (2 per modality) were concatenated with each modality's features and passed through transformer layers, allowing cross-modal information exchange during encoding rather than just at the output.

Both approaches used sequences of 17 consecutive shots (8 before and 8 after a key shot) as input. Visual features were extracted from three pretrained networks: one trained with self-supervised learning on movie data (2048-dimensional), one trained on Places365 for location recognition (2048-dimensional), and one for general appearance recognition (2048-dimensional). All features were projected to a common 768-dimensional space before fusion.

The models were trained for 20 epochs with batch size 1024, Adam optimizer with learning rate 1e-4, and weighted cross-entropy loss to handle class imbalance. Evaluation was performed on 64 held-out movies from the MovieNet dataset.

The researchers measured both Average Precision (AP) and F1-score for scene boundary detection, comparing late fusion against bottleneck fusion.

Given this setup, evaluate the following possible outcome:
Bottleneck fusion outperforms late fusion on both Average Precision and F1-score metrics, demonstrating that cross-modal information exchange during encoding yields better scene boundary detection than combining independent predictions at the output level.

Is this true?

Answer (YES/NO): YES